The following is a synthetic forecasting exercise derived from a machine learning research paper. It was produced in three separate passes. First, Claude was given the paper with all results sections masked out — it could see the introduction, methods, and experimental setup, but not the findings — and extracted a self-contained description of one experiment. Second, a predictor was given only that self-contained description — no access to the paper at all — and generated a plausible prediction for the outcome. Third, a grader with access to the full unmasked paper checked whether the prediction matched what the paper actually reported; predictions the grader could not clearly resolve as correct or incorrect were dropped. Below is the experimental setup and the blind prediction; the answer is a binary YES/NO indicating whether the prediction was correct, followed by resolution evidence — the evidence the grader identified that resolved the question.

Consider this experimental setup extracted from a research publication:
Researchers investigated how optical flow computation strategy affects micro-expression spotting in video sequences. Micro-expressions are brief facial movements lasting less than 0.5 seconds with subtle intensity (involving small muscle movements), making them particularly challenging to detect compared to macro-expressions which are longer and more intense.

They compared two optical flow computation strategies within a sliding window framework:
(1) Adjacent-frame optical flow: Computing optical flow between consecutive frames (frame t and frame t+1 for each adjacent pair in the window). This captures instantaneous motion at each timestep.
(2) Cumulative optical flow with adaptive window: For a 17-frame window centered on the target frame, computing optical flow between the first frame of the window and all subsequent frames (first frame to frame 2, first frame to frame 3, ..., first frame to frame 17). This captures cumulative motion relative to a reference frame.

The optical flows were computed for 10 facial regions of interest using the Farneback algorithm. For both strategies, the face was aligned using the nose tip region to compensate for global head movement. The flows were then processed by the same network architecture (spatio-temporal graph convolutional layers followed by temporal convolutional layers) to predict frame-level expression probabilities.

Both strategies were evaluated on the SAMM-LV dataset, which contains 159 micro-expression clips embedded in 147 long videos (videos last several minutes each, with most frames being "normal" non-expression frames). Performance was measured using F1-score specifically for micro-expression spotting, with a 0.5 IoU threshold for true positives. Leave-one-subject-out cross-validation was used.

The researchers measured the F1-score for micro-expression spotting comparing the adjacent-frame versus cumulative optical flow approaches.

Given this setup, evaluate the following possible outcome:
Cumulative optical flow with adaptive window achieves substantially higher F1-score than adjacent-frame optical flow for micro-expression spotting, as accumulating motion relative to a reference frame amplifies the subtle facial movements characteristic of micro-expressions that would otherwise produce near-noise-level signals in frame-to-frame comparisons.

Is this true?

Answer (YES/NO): YES